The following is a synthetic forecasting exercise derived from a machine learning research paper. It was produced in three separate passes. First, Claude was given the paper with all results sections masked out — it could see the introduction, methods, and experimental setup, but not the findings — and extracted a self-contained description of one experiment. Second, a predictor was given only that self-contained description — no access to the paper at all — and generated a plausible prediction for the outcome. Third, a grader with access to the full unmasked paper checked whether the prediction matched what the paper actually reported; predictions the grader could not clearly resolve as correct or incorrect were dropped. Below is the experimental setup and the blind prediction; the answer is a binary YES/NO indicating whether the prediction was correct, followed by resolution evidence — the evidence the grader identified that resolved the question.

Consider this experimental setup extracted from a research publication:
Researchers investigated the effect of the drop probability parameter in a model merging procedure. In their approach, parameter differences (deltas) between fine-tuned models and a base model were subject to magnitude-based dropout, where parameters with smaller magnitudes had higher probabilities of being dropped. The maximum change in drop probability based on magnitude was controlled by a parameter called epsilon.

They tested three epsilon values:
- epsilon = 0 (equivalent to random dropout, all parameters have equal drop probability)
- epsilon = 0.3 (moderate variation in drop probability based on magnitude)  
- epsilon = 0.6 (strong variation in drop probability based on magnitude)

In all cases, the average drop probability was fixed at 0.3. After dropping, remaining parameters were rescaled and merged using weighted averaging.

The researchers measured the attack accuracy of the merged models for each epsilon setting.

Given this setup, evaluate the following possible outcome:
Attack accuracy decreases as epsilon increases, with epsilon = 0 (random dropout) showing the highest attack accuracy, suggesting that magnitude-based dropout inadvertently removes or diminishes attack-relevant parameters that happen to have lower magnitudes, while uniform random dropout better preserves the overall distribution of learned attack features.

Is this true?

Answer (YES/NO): NO